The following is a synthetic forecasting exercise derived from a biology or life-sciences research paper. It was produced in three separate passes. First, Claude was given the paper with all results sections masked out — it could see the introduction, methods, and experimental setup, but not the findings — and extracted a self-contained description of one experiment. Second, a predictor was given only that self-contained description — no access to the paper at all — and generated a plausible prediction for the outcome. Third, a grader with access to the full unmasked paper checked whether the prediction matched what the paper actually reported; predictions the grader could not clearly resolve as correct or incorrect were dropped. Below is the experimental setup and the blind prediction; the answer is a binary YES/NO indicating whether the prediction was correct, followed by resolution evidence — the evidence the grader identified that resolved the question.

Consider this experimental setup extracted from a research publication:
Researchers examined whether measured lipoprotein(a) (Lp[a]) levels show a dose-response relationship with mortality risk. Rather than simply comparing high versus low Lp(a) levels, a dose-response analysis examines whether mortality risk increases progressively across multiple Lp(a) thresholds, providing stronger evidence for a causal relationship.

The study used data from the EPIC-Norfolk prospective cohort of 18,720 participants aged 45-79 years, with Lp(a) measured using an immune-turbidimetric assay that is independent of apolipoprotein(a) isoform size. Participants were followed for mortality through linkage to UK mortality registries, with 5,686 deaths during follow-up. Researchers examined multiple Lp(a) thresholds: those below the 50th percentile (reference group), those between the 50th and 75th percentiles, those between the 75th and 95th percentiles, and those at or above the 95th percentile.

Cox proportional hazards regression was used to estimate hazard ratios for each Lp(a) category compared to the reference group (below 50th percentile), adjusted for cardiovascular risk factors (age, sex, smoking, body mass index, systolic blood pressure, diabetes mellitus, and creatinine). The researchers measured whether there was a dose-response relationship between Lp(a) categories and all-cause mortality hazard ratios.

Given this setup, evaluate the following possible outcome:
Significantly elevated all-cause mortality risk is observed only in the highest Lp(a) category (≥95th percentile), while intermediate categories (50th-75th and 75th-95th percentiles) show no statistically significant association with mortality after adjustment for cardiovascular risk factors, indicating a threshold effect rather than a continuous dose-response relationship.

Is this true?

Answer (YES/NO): NO